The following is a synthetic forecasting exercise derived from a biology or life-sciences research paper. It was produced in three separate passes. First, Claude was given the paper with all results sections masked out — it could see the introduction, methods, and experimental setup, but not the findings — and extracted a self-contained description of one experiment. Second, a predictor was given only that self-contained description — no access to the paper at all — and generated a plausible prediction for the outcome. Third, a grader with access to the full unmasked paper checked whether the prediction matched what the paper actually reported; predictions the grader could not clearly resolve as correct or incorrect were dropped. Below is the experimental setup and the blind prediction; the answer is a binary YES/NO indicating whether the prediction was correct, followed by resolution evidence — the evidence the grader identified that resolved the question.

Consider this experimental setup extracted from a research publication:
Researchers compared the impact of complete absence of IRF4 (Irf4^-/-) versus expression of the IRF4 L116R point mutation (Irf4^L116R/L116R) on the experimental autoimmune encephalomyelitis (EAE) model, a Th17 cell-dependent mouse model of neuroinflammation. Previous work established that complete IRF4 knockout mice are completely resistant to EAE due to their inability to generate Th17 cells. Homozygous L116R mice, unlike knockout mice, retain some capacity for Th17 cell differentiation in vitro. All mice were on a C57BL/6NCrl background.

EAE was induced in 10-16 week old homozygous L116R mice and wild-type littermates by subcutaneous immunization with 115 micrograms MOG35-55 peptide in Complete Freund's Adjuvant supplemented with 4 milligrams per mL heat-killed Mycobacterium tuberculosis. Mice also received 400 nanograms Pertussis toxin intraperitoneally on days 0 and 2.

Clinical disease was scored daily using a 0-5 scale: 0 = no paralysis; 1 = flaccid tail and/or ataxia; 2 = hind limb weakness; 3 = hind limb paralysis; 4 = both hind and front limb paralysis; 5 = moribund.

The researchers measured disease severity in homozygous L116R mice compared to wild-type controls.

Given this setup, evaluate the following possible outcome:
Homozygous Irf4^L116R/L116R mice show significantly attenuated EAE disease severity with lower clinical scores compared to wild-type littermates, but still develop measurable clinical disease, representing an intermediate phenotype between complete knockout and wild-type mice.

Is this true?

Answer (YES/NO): NO